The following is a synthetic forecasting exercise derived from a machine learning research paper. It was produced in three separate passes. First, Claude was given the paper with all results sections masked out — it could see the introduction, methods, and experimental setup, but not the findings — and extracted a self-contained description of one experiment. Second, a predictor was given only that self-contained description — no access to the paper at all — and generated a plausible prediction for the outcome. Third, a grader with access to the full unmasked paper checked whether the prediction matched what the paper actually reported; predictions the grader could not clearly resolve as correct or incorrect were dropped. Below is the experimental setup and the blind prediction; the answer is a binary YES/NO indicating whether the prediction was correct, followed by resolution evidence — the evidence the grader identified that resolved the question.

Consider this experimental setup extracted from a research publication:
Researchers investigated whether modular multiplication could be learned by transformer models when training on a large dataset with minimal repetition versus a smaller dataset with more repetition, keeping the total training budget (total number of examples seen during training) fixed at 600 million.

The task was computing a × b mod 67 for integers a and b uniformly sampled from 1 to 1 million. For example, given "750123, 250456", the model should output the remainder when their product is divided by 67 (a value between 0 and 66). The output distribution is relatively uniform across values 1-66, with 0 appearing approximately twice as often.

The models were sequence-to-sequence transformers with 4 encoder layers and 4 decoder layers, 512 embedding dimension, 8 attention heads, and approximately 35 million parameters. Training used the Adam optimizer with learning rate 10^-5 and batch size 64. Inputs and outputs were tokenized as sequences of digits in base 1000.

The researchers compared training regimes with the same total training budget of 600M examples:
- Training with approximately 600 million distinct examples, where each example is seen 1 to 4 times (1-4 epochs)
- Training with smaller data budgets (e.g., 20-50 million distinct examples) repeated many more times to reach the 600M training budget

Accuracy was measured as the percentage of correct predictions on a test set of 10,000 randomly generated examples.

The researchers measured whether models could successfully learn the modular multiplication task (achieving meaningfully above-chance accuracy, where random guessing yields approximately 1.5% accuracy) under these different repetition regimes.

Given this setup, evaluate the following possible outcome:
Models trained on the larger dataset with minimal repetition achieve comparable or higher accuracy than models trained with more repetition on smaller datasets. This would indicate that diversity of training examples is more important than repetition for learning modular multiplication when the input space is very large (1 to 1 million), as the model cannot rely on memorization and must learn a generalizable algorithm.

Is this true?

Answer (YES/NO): NO